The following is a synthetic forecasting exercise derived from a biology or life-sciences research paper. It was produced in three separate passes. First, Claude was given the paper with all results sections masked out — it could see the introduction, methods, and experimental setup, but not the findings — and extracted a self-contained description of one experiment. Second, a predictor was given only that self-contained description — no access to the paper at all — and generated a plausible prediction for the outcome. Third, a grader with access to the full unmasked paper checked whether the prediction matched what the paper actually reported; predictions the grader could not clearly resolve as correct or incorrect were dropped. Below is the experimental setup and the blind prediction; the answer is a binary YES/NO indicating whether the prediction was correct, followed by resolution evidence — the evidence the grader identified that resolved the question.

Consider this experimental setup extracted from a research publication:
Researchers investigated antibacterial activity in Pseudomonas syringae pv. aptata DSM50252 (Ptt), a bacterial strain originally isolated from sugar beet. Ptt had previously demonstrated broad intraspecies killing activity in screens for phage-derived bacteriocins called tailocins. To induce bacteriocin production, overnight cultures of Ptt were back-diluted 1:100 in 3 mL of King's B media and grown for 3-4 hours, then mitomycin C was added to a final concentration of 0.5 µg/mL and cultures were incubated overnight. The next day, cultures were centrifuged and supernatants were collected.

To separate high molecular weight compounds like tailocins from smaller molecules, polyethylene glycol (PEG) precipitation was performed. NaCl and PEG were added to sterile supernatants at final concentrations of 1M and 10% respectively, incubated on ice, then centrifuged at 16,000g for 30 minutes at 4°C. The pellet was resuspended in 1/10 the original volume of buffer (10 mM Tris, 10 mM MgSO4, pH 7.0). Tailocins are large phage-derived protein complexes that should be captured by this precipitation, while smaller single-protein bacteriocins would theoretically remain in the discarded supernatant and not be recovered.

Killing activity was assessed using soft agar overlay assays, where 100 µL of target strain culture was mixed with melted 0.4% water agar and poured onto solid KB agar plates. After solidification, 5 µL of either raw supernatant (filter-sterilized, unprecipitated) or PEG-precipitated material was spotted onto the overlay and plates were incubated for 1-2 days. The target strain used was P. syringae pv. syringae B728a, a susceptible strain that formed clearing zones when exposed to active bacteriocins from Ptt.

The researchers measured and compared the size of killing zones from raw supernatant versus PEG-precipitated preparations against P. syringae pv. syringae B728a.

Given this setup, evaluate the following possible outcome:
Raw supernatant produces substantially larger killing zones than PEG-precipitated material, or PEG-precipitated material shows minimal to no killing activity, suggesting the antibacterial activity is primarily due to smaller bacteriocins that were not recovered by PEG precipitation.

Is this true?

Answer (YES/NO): NO